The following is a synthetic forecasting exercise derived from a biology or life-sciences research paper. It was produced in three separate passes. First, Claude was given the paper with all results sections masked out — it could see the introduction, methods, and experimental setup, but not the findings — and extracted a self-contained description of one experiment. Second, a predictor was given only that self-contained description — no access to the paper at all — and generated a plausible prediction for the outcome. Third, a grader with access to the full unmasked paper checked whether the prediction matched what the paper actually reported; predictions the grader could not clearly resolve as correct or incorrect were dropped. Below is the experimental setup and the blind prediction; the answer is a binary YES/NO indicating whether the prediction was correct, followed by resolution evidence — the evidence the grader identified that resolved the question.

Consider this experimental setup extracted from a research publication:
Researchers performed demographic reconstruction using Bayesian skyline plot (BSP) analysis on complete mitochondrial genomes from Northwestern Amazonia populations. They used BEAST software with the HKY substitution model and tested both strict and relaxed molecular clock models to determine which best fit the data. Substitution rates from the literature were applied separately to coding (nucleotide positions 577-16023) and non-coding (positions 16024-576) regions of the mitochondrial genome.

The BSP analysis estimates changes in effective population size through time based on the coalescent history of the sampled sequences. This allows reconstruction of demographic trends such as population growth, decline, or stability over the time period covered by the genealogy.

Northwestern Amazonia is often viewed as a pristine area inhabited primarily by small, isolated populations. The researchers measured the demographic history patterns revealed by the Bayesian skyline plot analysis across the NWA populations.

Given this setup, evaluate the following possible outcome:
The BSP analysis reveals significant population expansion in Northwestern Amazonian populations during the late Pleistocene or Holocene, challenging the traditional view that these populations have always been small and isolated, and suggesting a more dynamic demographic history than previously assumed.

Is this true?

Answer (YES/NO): NO